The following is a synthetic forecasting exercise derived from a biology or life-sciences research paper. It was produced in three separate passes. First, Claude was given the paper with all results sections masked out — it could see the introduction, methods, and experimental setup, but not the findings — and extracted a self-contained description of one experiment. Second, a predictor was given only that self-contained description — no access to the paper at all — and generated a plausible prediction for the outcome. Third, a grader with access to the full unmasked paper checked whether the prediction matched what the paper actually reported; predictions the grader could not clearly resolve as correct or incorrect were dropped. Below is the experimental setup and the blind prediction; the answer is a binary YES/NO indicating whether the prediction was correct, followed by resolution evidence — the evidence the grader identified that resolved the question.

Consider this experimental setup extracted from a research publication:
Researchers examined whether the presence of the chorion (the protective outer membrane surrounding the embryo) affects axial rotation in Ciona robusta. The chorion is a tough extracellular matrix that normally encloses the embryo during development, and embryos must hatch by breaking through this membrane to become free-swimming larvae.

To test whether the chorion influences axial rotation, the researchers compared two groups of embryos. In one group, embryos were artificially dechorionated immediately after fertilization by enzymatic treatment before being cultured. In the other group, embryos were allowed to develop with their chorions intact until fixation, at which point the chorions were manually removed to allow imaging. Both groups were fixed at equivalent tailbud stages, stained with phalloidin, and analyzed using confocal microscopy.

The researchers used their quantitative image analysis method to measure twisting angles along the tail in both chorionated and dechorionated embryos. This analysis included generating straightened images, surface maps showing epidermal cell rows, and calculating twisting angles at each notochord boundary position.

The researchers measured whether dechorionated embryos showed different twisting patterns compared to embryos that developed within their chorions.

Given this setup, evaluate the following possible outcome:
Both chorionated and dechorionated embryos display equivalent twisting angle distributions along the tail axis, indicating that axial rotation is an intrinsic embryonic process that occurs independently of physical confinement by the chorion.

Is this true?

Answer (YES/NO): NO